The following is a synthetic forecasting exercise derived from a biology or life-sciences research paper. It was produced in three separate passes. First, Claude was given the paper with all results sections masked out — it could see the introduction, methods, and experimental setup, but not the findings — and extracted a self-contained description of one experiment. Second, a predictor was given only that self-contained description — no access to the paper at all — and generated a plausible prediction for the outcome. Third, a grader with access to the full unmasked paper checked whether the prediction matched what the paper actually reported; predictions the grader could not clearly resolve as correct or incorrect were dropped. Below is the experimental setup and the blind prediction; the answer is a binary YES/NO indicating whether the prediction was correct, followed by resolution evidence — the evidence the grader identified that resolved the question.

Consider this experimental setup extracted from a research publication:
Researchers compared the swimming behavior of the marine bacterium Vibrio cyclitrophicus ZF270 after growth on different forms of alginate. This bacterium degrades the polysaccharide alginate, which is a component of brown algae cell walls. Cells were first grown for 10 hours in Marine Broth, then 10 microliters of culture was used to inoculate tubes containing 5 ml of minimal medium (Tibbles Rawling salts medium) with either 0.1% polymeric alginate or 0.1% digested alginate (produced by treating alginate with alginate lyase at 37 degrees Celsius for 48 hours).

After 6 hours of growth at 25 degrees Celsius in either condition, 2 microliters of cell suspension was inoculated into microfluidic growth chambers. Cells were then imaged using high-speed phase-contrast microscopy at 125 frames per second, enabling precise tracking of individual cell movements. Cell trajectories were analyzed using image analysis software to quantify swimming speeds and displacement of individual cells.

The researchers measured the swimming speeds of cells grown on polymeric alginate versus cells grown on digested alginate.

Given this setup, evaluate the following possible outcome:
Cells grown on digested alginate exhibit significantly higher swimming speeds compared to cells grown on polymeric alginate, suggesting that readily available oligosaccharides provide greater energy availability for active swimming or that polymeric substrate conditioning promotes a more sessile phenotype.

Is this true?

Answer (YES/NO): YES